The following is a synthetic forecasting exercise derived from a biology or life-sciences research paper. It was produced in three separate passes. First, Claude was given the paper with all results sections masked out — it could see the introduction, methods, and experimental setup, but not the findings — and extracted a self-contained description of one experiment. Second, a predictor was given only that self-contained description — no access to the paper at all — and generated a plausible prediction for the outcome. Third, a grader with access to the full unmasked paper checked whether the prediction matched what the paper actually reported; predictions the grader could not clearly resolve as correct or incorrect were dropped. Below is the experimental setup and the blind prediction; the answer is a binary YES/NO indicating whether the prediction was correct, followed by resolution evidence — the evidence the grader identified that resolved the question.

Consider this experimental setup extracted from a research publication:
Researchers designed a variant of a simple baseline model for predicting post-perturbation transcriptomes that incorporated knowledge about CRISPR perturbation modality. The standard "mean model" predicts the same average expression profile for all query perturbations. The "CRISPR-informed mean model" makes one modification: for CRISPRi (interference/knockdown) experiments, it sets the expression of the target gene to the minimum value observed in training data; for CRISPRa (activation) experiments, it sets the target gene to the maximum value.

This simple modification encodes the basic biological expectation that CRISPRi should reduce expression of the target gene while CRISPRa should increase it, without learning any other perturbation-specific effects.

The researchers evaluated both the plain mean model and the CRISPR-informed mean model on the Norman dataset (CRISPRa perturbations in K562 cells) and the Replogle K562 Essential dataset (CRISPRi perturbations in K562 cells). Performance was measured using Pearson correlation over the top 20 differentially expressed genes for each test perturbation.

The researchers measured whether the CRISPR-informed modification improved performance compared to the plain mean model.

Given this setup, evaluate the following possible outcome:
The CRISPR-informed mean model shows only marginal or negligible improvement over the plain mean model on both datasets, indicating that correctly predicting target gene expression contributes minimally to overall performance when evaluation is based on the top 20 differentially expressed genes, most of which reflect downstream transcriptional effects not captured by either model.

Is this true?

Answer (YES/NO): NO